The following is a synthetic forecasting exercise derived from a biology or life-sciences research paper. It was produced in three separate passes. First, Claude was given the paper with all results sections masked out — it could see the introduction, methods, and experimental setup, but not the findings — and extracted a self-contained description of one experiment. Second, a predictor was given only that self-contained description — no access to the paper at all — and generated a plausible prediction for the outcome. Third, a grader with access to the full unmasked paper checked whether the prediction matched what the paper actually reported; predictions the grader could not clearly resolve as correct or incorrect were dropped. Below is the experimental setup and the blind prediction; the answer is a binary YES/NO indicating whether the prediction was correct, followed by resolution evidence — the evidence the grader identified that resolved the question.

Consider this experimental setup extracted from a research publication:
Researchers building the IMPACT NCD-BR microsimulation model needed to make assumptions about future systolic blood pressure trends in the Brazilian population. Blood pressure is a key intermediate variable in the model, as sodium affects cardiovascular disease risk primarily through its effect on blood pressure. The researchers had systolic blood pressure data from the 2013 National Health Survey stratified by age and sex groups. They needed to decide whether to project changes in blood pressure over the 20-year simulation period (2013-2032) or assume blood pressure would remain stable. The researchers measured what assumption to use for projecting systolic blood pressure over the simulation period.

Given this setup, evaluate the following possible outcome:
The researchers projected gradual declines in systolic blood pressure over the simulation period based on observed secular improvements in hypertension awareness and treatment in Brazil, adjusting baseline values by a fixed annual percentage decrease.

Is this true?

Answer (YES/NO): NO